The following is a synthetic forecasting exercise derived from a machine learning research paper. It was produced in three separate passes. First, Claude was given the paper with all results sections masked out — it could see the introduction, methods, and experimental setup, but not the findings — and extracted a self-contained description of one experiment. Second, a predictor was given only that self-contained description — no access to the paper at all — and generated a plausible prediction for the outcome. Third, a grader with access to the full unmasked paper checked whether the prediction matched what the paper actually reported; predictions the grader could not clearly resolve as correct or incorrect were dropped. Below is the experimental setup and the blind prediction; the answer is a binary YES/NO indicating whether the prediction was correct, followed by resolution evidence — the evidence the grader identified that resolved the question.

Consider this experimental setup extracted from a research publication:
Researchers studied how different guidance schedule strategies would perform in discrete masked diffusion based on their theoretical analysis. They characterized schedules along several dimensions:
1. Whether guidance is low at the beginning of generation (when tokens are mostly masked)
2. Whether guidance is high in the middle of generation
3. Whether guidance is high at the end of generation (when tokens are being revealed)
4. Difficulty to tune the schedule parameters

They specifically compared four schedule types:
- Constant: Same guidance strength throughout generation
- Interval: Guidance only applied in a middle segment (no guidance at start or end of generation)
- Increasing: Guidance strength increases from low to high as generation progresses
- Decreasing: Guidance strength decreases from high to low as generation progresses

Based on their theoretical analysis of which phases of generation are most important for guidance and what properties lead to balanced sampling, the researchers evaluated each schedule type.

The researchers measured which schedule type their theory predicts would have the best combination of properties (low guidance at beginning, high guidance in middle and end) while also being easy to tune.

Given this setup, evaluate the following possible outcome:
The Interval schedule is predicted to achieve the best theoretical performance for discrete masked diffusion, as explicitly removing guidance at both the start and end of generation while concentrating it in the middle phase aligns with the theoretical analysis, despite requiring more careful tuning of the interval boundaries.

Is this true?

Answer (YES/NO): NO